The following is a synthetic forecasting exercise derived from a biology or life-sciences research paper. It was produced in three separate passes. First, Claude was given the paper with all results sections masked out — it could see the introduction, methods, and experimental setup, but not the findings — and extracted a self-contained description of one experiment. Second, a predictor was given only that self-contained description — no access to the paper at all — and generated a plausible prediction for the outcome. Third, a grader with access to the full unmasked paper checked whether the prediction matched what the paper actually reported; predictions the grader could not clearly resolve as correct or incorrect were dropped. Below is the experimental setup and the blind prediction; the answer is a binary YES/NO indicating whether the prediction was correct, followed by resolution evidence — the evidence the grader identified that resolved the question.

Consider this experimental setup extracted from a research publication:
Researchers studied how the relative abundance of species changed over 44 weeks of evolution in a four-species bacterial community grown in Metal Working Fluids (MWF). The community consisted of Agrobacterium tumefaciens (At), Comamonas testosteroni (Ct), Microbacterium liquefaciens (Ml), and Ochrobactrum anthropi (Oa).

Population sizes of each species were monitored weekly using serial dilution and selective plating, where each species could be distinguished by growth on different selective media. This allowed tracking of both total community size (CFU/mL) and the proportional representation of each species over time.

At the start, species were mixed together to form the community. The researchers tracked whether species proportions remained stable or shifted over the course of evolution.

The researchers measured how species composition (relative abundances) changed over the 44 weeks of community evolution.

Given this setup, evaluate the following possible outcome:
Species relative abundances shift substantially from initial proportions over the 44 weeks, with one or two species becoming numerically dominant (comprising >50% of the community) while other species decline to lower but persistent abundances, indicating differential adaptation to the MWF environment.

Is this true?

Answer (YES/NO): NO